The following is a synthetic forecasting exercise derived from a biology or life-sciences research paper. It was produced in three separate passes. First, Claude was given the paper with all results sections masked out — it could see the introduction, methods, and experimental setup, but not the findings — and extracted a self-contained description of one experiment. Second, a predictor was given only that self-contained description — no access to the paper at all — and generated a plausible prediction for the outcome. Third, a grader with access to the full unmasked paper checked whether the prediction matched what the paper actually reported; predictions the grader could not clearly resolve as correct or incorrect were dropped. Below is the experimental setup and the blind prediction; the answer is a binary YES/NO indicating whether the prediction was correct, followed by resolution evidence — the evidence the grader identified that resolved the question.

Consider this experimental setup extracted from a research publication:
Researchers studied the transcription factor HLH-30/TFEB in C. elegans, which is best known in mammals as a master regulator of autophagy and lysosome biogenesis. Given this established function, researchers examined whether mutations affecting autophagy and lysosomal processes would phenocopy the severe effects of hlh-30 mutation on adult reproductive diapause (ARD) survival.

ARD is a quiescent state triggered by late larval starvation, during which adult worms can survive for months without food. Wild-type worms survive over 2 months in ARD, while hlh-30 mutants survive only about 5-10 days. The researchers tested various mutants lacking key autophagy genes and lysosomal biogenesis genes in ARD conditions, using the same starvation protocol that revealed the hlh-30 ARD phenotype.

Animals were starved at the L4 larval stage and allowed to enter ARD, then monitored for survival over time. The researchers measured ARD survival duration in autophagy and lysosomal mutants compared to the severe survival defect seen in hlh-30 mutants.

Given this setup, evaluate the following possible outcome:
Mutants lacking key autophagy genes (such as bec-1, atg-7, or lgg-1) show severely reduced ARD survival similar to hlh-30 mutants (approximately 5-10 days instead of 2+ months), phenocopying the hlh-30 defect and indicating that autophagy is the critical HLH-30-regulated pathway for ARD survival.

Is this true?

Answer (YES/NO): NO